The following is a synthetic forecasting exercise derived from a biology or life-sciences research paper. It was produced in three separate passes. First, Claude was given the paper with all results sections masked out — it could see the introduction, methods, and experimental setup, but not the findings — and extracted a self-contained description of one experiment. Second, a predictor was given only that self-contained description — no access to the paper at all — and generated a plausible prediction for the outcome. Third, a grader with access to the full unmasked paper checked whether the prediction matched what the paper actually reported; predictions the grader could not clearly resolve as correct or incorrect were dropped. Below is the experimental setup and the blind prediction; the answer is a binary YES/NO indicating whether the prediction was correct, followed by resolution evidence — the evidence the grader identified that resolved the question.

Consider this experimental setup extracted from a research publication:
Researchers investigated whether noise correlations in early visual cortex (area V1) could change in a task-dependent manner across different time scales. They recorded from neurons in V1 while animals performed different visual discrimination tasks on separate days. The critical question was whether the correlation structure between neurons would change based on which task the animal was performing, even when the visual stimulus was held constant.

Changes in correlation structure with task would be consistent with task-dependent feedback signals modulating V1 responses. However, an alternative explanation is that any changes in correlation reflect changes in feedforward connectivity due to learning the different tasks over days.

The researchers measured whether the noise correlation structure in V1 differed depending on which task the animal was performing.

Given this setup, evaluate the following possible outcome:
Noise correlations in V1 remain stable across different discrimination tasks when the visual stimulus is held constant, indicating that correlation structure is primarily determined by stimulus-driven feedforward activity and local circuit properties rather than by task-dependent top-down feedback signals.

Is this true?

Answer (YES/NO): NO